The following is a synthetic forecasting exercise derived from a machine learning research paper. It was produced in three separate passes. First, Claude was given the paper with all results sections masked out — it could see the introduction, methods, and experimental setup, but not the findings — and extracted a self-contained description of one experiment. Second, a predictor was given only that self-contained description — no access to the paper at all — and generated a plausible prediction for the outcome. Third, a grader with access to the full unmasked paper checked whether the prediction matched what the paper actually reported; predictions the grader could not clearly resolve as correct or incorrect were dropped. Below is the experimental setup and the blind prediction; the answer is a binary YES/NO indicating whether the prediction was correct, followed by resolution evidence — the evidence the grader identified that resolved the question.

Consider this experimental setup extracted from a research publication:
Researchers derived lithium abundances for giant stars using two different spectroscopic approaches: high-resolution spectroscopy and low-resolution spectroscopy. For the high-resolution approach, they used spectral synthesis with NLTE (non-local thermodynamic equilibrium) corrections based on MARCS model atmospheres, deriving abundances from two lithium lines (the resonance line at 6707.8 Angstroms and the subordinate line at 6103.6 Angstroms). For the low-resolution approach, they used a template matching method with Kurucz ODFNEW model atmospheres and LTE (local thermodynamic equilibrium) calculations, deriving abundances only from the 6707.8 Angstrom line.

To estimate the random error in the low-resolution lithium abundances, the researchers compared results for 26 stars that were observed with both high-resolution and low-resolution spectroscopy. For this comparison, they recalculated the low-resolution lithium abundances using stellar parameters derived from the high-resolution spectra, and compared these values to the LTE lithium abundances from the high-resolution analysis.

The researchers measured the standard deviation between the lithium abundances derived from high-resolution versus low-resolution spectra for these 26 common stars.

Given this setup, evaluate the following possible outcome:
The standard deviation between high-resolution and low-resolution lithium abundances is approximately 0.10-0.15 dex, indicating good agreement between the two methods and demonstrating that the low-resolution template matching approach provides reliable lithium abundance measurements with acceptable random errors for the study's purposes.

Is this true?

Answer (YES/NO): NO